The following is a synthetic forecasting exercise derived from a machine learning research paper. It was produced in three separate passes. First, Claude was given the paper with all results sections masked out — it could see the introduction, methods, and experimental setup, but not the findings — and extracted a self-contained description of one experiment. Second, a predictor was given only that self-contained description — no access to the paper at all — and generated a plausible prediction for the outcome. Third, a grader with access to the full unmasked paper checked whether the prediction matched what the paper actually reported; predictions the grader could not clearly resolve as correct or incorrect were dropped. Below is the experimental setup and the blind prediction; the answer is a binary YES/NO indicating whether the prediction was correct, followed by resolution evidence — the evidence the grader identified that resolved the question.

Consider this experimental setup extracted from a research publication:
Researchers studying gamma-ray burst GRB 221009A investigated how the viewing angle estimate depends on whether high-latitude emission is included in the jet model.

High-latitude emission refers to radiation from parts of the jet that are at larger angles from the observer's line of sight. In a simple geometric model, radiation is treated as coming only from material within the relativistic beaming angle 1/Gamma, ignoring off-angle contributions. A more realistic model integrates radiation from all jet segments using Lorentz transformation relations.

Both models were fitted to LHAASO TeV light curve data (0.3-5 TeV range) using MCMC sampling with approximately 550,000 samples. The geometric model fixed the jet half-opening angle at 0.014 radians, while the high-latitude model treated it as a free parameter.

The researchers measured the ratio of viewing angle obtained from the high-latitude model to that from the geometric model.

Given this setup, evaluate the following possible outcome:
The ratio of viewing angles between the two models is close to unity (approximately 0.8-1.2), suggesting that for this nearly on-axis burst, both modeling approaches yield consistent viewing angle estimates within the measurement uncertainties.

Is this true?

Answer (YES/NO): NO